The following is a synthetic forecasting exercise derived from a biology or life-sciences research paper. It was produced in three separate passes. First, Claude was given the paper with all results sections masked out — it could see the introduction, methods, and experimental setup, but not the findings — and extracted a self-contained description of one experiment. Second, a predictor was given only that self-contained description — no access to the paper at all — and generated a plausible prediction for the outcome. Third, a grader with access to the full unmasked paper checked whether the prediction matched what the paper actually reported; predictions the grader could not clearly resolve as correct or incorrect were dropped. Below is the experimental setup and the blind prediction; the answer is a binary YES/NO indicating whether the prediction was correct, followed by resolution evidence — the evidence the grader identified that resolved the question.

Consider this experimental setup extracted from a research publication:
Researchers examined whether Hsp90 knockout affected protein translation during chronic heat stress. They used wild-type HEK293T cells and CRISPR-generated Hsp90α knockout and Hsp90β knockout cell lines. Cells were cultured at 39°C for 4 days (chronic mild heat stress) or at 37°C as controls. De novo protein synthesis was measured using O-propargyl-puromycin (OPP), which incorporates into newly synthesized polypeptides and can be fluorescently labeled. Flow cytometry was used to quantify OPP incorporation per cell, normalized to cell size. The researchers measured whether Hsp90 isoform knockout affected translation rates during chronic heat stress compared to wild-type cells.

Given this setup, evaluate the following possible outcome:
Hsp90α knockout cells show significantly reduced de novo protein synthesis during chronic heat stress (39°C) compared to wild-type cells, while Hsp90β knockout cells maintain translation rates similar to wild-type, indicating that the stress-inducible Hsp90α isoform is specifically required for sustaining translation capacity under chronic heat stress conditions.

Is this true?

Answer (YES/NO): NO